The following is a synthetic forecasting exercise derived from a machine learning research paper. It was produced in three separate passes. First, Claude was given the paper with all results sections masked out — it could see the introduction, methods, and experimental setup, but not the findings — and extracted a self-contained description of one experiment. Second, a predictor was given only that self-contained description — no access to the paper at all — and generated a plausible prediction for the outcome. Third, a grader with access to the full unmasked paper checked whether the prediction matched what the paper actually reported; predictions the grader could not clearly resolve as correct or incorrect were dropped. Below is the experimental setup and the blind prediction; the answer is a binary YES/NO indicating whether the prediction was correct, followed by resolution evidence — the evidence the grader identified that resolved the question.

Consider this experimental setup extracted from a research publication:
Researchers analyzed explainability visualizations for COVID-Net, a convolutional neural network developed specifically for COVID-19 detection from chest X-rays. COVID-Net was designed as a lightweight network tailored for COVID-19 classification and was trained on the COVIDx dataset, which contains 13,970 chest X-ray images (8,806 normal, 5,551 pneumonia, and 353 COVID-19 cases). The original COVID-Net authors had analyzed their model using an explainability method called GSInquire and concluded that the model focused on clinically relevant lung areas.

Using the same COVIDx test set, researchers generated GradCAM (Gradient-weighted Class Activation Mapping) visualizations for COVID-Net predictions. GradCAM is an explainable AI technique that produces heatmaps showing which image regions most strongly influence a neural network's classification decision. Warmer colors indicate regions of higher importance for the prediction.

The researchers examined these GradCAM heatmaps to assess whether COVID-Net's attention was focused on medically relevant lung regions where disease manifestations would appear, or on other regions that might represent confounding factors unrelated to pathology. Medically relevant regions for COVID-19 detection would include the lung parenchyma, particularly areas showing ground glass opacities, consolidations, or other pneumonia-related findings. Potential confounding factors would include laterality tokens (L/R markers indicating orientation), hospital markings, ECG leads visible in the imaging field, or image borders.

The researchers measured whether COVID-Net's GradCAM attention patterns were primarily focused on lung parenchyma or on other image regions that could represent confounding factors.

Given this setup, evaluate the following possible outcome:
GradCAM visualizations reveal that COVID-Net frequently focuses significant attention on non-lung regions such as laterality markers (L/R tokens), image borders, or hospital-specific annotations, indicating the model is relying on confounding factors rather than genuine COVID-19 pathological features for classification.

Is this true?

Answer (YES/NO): YES